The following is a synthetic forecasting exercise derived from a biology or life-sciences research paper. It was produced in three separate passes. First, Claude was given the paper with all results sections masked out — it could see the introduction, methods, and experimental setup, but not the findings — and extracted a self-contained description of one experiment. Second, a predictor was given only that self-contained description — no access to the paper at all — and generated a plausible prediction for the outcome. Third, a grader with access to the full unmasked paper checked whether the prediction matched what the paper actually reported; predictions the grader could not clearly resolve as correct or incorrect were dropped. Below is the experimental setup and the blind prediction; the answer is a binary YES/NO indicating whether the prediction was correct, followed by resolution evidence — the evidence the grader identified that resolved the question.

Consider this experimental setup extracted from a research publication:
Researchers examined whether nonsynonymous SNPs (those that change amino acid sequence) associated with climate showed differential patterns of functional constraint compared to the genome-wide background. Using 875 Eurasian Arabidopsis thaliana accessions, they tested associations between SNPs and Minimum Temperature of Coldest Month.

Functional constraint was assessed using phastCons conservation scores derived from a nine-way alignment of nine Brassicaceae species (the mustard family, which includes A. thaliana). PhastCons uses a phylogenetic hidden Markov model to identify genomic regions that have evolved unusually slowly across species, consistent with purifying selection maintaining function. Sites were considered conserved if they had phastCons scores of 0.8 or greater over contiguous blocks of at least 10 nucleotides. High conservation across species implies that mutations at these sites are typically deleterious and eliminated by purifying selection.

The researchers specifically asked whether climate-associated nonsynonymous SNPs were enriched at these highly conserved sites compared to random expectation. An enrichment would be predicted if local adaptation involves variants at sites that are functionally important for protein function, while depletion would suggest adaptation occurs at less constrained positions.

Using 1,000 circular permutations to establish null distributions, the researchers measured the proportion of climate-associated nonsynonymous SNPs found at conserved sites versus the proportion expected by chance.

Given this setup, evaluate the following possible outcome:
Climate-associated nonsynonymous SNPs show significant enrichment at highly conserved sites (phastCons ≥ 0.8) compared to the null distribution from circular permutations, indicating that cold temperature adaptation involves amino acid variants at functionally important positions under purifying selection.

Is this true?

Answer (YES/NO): YES